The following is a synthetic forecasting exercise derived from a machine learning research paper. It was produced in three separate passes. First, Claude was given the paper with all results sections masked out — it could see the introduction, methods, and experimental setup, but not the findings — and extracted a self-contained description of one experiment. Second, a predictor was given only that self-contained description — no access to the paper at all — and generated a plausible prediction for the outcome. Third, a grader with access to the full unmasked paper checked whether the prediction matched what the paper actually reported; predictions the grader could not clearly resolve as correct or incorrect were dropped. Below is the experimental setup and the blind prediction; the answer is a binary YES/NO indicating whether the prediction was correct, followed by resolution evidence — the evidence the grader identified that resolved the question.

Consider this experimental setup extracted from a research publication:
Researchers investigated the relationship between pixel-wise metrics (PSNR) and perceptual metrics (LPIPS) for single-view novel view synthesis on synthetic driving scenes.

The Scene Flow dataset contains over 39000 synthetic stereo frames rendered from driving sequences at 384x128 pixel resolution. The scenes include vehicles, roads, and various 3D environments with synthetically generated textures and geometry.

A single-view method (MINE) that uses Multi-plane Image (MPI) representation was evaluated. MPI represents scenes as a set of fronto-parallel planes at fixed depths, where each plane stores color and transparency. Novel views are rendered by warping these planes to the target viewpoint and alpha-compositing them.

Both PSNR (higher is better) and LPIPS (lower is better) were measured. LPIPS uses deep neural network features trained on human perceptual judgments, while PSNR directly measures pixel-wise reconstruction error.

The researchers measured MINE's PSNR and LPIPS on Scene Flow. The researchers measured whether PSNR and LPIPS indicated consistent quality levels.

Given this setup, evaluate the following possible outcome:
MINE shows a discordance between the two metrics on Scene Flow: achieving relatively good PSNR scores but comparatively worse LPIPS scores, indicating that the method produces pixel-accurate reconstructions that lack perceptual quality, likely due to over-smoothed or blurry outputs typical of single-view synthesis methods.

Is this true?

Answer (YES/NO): NO